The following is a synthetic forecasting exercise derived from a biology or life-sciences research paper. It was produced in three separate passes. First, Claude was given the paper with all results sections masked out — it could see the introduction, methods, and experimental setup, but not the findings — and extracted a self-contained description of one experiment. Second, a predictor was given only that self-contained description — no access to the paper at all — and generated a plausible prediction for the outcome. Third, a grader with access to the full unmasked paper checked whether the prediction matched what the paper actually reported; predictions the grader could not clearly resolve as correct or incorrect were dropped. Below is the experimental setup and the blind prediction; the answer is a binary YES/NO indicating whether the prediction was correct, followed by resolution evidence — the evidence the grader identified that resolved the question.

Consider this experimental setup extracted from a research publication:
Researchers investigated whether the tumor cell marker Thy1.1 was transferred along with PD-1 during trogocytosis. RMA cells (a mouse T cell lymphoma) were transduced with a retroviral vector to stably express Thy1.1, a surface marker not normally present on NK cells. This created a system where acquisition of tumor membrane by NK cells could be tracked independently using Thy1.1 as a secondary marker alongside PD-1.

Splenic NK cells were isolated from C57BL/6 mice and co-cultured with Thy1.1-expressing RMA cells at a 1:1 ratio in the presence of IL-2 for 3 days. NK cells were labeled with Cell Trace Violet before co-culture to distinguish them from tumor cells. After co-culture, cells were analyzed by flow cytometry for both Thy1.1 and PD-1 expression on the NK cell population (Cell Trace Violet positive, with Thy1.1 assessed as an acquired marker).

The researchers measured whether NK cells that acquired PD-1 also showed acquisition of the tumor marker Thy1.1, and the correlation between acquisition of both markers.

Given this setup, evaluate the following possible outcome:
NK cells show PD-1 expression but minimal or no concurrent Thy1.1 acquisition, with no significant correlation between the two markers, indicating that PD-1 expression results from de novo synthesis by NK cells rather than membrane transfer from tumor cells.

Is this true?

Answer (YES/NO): NO